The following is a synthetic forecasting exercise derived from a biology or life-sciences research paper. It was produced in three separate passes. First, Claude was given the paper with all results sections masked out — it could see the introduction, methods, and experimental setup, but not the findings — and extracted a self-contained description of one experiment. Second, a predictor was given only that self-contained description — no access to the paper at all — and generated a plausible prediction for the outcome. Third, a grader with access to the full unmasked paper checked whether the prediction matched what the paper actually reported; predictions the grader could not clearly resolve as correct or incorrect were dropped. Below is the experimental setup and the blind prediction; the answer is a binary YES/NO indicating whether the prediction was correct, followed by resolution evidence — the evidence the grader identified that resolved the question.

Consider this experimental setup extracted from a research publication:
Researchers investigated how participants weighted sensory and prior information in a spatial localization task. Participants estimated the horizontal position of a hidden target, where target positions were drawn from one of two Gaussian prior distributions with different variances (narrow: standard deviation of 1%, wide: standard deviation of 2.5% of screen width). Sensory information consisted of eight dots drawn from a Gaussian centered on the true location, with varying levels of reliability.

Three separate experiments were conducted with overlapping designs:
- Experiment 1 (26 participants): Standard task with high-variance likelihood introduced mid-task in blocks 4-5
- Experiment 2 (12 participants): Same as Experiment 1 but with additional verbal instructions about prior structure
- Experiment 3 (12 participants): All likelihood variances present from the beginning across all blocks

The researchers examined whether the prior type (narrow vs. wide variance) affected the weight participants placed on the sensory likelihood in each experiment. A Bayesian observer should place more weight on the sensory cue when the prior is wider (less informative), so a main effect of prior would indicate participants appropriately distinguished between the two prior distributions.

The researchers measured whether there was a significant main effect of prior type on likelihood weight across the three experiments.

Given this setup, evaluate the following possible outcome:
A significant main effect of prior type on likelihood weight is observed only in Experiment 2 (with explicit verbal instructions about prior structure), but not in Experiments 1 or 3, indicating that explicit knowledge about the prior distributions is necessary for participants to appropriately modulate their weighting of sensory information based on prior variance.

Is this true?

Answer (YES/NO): NO